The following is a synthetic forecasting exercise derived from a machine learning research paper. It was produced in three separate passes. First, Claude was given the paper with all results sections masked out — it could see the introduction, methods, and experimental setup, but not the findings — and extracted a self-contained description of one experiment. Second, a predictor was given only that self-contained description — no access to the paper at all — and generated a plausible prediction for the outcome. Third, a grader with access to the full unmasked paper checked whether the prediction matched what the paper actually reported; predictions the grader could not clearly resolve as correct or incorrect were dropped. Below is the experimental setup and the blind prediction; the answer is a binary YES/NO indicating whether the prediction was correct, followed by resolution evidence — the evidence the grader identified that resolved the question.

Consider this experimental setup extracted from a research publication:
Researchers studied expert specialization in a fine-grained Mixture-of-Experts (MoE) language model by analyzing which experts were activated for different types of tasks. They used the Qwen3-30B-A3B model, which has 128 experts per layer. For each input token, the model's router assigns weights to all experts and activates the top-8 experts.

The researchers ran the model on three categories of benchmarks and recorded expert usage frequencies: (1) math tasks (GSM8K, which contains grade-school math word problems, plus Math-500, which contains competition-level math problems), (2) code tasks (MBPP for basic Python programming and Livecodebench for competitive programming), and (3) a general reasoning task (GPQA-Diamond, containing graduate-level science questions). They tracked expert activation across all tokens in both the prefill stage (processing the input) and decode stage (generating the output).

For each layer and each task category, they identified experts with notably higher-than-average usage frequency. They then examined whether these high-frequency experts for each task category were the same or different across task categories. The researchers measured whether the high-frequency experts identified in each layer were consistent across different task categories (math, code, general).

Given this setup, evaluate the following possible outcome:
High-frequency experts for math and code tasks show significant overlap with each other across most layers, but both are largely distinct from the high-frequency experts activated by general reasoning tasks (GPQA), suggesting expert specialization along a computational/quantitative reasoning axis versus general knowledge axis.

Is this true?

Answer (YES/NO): NO